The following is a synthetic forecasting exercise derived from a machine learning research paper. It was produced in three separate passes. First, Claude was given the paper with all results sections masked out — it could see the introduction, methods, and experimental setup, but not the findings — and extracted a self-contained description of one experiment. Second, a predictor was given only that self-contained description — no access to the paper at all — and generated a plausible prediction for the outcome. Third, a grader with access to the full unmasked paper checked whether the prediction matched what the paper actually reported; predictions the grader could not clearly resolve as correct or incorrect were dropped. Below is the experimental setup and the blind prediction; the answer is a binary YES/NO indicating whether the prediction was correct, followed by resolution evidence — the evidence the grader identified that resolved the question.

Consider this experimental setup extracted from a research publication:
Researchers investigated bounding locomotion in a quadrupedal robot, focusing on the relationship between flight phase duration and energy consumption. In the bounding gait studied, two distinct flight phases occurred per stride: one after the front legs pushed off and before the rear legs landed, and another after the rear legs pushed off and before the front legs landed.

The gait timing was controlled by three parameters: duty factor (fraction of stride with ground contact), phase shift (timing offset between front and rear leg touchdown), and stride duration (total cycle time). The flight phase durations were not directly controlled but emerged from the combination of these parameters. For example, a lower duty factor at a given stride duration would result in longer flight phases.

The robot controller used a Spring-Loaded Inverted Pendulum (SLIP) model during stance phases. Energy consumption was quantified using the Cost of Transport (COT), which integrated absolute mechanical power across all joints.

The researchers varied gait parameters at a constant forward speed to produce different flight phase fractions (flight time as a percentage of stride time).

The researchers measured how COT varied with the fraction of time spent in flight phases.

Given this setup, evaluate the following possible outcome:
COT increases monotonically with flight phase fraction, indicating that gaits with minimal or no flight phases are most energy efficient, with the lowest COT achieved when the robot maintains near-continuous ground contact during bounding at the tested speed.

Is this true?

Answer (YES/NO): NO